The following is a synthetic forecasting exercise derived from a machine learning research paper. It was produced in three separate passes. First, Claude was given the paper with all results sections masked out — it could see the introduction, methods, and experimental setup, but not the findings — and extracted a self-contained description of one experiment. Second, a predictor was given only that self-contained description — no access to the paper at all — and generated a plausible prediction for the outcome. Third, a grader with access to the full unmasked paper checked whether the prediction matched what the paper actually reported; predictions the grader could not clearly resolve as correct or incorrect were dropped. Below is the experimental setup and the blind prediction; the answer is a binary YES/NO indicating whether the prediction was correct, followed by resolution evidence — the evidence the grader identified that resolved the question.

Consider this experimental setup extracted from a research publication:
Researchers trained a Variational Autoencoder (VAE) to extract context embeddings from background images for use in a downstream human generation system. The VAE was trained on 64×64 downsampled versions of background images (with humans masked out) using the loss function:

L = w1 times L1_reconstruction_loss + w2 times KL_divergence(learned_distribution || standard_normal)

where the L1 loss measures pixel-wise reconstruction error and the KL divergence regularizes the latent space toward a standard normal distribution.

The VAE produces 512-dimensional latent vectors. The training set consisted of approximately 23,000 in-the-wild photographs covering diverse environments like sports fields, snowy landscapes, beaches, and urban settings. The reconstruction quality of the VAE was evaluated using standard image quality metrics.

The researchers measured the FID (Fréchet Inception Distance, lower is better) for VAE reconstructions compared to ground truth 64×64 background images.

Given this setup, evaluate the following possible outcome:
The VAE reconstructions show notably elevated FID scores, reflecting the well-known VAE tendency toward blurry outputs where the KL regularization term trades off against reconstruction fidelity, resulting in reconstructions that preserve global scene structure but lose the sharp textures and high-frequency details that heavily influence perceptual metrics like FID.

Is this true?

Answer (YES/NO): NO